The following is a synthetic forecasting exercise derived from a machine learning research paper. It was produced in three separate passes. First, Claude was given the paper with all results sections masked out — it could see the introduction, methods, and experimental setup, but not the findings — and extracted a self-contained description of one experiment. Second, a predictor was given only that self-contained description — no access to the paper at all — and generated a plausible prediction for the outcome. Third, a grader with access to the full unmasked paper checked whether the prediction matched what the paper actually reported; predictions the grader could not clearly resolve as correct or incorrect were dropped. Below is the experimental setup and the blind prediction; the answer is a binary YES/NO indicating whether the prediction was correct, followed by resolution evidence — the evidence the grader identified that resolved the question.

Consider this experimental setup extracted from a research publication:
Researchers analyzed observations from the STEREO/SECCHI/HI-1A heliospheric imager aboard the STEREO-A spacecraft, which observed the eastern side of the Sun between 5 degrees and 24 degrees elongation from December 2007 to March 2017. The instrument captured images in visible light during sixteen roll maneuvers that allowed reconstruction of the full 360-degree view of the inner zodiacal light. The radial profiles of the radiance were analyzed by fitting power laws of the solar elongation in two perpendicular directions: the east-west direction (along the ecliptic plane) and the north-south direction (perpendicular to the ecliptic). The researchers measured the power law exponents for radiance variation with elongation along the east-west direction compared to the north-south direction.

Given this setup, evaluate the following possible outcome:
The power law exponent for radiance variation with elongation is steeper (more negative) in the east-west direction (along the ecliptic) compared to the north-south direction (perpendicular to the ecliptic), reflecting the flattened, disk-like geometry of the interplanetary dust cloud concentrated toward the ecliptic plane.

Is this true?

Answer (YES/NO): NO